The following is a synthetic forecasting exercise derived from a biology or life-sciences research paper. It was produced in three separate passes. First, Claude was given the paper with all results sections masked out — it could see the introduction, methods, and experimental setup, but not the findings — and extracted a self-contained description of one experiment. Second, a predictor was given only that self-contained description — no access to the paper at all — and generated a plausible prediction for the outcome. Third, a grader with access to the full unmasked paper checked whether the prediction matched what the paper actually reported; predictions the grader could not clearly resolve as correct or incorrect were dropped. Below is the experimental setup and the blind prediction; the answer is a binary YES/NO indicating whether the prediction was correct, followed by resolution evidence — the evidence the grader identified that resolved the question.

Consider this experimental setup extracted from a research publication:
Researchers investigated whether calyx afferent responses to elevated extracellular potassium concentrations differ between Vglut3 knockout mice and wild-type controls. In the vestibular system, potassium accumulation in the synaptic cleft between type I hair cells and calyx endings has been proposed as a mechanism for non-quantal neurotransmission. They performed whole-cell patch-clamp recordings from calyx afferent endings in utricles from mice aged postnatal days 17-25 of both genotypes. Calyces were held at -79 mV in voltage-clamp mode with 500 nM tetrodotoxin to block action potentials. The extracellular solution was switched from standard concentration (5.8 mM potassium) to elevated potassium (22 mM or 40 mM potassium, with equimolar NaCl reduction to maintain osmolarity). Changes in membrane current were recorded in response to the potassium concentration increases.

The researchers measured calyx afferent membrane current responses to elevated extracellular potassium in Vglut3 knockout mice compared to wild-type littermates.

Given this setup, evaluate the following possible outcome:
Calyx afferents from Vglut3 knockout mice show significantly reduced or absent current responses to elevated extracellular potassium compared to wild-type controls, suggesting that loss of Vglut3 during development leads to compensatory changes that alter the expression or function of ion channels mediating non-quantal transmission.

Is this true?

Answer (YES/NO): NO